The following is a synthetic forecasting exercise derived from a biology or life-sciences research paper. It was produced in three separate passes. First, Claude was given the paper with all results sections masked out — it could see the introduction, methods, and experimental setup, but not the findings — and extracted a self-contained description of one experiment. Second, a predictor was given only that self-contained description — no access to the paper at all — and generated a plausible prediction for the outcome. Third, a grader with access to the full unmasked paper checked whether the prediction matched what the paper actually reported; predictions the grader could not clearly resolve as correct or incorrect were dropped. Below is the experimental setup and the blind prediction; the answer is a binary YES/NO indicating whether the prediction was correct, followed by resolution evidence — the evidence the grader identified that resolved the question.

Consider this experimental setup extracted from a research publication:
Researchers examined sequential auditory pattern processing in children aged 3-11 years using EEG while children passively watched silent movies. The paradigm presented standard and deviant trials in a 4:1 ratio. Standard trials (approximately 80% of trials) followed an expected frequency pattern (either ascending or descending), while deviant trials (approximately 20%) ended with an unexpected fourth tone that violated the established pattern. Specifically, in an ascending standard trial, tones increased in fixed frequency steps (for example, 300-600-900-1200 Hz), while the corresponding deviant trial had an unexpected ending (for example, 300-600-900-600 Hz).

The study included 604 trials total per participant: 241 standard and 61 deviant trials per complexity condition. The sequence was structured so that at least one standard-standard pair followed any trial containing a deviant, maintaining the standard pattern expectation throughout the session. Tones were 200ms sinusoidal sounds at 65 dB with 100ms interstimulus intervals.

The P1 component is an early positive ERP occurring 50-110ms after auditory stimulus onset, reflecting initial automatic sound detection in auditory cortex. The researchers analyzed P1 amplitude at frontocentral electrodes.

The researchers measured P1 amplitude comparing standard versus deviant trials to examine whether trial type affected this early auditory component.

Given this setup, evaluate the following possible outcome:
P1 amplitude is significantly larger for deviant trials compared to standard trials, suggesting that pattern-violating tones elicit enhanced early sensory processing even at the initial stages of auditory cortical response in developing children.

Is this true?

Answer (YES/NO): NO